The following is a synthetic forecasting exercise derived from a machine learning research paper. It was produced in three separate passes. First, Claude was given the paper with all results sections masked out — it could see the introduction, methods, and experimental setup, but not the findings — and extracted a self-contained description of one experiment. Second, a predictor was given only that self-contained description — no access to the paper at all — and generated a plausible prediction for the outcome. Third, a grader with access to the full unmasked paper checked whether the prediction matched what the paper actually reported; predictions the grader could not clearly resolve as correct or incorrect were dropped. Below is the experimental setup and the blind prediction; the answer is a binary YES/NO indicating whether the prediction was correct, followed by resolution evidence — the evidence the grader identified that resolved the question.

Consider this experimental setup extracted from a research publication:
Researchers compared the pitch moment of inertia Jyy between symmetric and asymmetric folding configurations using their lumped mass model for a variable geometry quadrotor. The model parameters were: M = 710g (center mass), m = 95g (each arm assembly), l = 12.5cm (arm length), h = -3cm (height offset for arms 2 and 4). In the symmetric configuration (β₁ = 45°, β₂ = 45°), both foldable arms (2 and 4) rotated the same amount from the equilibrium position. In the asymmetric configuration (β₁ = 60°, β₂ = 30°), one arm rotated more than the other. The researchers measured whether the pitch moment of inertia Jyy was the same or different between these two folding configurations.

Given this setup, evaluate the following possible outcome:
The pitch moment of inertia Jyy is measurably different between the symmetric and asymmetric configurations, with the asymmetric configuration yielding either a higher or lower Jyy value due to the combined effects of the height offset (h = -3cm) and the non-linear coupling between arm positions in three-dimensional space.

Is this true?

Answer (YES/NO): NO